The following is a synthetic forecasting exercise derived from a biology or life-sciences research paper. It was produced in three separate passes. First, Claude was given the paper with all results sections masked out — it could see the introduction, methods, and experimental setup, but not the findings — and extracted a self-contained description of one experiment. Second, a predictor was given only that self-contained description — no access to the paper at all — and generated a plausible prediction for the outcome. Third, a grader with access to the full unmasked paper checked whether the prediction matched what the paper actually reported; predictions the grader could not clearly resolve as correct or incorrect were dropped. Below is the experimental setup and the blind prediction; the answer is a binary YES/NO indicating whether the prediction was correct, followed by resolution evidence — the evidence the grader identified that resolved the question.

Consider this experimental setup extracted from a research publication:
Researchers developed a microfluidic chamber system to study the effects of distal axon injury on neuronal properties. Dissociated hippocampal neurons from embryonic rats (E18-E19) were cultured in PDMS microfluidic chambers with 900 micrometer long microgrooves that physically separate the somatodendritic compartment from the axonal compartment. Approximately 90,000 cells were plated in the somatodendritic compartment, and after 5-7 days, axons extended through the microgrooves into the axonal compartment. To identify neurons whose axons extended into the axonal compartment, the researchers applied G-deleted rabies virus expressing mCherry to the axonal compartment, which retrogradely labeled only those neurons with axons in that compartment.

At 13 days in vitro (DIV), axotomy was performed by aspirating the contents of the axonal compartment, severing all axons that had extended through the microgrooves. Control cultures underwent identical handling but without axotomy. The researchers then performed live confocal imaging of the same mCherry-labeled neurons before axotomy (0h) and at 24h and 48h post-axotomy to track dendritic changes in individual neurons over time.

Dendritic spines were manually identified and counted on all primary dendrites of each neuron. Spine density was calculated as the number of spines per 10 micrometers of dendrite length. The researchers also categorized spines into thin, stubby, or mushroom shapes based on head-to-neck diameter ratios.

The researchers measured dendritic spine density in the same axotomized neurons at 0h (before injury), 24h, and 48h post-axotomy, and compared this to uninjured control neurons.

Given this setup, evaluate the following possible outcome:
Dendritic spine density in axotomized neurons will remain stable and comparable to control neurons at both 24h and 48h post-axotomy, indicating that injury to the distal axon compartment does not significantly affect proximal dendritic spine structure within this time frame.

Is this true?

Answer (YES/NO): NO